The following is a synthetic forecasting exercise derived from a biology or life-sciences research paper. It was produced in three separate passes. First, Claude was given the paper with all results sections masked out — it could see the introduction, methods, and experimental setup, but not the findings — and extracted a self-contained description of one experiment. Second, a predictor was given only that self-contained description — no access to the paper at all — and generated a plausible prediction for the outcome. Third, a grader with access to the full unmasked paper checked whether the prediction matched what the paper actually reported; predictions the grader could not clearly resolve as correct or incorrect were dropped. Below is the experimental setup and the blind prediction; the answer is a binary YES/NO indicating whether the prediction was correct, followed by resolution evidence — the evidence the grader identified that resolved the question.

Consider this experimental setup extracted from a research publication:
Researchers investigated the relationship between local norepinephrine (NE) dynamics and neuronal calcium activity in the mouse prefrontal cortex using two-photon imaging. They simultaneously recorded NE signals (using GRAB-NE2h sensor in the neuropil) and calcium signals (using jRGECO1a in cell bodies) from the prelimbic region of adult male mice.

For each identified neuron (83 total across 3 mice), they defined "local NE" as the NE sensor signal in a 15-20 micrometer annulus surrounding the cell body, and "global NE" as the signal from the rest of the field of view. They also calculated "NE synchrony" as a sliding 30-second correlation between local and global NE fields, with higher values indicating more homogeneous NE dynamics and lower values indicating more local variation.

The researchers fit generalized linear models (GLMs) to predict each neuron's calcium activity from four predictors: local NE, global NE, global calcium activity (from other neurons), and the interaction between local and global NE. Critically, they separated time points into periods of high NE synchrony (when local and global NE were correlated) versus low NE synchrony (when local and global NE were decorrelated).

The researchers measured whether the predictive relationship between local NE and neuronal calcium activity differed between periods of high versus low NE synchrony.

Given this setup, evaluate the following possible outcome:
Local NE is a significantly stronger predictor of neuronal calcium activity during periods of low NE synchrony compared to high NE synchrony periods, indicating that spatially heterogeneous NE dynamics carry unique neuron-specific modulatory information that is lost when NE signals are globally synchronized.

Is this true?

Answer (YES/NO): NO